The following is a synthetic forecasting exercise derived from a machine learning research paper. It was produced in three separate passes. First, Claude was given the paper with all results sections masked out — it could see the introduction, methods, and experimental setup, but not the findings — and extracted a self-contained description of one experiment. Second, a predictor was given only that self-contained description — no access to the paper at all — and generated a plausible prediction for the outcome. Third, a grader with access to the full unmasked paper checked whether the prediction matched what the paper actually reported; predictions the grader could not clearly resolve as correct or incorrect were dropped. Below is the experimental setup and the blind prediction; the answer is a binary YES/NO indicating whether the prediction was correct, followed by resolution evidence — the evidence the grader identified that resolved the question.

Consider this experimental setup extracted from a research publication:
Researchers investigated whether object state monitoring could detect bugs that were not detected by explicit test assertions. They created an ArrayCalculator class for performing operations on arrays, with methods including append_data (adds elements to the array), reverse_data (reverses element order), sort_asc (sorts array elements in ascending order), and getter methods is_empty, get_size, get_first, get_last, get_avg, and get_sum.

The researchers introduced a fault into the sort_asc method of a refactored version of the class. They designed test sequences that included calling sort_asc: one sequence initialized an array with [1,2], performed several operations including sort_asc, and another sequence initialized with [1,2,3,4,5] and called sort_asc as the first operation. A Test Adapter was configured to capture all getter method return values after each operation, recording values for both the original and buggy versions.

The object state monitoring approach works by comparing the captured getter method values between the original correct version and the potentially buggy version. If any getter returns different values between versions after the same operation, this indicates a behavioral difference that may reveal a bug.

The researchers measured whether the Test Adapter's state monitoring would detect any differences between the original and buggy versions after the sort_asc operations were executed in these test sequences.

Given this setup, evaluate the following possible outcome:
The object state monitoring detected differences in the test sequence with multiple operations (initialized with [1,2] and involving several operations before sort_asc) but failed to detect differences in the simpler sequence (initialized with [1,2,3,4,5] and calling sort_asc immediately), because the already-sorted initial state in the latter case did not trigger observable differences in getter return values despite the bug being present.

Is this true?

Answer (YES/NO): NO